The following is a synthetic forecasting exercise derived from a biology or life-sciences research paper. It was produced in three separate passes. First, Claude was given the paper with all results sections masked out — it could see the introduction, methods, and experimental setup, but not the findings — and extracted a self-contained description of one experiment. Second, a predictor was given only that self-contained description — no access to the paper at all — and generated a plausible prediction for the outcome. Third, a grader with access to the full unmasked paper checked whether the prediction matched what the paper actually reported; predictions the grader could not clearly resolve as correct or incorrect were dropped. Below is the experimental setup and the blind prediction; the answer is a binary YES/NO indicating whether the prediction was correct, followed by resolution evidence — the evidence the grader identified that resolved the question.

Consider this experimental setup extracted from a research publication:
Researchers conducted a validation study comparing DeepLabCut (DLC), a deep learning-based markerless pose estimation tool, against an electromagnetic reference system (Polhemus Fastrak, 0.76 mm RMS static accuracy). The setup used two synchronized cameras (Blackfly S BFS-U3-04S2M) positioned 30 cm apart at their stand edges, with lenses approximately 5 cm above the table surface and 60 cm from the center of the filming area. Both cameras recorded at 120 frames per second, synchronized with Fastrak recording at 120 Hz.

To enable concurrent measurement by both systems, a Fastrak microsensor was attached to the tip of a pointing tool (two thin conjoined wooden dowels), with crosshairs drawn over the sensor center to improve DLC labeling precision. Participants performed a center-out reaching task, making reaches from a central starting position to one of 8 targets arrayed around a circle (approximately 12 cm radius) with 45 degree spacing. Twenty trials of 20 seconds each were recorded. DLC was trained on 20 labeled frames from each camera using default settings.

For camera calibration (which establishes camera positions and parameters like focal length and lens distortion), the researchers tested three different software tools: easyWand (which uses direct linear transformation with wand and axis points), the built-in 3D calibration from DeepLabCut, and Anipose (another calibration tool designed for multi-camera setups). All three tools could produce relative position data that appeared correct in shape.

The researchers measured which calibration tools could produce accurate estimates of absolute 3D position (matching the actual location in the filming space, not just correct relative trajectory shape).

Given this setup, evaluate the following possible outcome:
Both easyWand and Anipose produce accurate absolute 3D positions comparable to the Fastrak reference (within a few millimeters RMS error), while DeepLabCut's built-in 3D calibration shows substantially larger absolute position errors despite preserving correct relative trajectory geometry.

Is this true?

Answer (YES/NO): NO